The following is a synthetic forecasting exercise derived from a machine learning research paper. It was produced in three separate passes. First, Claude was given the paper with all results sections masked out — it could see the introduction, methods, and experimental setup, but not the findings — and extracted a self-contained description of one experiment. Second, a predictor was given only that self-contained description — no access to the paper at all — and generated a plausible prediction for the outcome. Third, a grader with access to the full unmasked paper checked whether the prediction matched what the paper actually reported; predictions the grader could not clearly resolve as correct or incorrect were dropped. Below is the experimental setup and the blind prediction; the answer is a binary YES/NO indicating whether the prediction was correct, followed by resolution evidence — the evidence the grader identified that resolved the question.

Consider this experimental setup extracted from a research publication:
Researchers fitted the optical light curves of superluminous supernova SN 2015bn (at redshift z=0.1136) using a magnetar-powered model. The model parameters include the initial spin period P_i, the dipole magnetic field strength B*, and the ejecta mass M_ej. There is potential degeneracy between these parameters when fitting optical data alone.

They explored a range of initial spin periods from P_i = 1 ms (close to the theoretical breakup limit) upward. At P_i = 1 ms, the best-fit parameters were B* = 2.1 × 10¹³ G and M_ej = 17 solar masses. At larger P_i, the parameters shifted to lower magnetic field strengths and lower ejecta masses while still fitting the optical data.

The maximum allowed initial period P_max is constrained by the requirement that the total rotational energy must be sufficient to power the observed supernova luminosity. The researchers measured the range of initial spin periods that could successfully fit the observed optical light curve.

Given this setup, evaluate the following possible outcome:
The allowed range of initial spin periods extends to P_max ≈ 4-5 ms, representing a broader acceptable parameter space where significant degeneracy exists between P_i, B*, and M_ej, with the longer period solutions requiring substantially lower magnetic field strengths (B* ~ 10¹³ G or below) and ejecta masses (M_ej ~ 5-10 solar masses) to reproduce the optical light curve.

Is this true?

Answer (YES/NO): NO